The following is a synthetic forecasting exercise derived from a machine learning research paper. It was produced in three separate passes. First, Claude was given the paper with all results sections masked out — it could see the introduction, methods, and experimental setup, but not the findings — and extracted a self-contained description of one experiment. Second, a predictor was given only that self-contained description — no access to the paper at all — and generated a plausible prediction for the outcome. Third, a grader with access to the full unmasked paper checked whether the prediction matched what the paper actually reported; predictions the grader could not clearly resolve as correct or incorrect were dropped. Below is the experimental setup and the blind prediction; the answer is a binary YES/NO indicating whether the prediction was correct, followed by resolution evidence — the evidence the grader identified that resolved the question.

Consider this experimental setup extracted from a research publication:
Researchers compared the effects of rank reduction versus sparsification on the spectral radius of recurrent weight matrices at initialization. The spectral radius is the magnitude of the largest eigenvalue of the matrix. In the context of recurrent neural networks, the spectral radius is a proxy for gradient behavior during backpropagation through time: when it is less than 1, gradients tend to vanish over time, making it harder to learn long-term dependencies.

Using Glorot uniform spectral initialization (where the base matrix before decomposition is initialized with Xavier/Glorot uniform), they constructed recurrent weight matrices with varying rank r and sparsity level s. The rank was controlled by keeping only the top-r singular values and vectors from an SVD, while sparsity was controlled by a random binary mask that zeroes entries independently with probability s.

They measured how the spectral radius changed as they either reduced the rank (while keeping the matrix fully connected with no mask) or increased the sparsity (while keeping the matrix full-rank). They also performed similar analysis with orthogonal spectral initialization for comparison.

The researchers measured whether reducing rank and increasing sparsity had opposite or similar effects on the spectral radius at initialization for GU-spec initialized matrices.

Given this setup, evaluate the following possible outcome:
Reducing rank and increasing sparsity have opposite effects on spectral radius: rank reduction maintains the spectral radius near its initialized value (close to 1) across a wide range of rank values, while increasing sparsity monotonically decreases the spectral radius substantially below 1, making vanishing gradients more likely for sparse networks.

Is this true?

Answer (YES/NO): NO